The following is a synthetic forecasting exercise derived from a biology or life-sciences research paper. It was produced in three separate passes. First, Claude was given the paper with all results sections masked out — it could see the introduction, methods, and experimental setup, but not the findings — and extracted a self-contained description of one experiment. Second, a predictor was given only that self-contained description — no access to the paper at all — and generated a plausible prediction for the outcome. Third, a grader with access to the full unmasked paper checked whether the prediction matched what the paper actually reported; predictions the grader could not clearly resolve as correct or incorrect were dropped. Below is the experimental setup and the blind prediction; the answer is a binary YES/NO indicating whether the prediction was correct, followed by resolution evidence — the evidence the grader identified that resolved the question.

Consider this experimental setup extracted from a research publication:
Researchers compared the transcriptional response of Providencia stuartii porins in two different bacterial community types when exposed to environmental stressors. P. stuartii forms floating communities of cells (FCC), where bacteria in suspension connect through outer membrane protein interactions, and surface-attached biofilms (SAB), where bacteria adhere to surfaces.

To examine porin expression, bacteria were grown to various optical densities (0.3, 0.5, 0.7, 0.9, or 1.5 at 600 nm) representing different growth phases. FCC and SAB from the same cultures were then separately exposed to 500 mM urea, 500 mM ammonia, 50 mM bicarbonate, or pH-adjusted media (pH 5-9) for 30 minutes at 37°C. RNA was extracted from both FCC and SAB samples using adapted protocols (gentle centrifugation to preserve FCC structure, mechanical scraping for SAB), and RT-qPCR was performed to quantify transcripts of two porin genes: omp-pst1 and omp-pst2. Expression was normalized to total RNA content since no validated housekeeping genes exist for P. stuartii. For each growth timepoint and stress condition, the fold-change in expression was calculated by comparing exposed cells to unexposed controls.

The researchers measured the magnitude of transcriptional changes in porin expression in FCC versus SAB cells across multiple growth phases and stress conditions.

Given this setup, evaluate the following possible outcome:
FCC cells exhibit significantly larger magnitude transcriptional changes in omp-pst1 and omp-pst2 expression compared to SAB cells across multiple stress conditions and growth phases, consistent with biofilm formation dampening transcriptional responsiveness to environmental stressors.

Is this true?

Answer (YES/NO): YES